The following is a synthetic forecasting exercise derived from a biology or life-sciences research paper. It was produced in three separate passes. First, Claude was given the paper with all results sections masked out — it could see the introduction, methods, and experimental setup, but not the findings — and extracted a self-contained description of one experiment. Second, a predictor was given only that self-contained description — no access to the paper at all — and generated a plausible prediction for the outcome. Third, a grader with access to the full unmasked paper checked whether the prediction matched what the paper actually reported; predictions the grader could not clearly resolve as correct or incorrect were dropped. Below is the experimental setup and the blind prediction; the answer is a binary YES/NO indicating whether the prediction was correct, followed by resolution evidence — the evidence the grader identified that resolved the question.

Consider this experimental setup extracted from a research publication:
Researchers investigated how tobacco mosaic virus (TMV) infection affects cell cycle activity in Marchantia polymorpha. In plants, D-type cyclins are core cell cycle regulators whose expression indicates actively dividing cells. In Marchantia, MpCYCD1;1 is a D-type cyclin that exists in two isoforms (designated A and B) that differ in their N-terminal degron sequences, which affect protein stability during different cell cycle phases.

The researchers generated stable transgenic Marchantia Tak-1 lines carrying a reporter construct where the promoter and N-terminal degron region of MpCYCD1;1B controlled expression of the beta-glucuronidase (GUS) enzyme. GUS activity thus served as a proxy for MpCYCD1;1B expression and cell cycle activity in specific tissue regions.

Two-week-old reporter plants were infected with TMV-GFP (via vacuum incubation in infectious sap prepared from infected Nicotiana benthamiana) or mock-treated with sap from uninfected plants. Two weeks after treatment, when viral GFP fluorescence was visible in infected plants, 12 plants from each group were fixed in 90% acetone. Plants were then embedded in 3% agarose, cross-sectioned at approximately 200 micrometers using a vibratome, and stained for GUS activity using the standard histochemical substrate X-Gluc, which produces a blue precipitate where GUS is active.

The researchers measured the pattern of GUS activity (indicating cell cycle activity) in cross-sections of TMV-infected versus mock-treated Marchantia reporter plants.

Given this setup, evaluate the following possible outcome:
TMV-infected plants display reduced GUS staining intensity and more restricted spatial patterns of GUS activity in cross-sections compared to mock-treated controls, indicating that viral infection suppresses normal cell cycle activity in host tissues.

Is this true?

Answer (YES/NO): YES